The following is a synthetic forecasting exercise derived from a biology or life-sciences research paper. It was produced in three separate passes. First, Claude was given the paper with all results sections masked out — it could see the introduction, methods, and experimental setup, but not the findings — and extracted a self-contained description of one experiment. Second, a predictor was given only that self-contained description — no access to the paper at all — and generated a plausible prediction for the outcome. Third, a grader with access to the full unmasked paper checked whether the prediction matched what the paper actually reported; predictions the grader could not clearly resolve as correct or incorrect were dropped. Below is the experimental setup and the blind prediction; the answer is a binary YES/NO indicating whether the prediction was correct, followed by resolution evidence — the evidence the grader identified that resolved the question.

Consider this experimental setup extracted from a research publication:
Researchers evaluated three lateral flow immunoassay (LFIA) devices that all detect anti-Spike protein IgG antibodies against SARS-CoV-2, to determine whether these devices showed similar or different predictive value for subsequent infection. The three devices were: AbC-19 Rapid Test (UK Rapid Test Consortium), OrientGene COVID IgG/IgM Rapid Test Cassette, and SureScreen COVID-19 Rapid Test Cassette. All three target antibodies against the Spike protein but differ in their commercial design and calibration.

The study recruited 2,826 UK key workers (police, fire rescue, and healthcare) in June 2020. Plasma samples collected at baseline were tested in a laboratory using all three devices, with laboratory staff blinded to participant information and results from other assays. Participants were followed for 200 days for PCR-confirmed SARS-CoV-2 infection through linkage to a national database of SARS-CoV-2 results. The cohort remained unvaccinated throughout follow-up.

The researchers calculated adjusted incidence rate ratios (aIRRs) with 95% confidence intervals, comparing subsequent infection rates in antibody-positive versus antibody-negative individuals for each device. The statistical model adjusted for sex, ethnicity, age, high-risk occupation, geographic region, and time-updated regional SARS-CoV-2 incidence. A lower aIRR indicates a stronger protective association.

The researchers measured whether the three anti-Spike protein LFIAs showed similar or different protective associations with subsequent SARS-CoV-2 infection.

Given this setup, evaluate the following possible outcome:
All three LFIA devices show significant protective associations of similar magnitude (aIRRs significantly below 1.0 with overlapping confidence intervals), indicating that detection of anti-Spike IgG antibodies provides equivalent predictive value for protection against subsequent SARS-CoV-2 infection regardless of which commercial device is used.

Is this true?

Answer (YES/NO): NO